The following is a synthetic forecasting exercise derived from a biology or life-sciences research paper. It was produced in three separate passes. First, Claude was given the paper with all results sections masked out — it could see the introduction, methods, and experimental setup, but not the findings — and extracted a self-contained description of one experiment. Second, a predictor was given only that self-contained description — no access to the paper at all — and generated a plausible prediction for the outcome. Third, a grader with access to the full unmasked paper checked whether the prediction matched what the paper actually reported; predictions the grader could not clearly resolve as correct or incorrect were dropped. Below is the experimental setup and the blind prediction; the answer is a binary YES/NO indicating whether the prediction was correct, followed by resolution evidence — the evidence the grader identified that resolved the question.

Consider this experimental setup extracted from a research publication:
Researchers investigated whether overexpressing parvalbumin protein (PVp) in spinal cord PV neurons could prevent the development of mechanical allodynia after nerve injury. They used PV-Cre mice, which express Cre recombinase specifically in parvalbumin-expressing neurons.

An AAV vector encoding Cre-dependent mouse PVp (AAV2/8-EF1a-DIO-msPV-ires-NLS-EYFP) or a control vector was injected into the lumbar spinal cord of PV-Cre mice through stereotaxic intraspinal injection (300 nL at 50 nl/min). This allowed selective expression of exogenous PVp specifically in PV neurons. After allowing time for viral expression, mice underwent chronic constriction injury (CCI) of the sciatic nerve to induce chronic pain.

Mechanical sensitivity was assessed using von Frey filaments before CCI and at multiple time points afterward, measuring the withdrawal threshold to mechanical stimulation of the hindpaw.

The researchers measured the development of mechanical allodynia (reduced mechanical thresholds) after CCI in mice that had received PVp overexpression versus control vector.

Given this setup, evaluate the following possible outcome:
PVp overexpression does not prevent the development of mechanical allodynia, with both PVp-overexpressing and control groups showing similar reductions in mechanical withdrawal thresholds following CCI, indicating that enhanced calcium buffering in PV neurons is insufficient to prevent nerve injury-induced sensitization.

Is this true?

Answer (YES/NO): NO